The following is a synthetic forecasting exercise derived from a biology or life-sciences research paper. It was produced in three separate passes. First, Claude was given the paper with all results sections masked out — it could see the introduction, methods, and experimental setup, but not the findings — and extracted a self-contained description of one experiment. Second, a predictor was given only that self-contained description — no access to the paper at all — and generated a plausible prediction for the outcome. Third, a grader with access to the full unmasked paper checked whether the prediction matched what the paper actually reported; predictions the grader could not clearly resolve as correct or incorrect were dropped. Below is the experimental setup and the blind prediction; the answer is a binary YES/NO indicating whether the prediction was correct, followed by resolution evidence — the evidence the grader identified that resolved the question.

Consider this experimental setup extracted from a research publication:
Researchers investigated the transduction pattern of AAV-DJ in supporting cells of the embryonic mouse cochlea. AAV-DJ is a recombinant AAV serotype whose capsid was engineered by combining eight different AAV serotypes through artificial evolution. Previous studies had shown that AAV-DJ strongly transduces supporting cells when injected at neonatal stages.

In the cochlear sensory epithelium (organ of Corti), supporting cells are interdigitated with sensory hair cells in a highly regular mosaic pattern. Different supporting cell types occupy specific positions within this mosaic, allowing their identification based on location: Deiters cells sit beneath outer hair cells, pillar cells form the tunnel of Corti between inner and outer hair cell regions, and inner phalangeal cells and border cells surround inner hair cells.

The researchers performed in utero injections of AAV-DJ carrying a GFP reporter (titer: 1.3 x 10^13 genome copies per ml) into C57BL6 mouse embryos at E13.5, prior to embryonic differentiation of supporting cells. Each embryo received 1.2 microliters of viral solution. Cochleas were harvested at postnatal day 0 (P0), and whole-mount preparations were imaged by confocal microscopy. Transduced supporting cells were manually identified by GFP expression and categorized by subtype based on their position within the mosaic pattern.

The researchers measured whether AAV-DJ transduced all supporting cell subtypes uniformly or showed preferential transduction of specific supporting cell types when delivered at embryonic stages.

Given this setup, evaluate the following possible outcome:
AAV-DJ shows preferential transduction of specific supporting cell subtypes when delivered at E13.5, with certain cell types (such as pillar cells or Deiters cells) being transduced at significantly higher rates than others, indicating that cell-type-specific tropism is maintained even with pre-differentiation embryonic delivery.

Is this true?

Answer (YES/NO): NO